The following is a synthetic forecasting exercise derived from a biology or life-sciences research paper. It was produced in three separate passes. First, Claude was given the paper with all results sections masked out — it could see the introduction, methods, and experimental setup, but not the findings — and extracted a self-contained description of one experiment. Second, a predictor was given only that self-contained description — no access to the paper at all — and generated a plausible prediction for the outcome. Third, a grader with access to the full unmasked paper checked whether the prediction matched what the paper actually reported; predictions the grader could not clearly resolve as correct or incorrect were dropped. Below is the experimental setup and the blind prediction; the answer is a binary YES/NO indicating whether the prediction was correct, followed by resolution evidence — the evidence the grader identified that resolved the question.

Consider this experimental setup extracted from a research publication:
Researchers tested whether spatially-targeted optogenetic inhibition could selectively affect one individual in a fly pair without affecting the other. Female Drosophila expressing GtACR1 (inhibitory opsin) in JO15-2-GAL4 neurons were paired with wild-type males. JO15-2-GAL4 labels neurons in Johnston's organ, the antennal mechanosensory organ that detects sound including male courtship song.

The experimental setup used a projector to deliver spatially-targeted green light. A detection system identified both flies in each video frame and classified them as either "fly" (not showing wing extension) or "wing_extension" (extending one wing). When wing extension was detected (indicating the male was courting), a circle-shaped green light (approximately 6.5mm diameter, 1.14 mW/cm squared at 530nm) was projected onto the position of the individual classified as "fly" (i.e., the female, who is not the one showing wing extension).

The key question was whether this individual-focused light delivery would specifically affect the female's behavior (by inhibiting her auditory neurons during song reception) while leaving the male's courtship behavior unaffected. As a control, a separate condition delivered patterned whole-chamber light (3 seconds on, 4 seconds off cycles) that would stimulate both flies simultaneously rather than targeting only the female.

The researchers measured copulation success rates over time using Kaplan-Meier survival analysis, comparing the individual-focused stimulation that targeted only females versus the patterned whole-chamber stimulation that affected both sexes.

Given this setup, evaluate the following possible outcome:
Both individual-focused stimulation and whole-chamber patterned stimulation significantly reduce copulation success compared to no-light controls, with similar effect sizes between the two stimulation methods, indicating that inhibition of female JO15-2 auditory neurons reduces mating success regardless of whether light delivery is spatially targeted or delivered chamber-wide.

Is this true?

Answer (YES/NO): NO